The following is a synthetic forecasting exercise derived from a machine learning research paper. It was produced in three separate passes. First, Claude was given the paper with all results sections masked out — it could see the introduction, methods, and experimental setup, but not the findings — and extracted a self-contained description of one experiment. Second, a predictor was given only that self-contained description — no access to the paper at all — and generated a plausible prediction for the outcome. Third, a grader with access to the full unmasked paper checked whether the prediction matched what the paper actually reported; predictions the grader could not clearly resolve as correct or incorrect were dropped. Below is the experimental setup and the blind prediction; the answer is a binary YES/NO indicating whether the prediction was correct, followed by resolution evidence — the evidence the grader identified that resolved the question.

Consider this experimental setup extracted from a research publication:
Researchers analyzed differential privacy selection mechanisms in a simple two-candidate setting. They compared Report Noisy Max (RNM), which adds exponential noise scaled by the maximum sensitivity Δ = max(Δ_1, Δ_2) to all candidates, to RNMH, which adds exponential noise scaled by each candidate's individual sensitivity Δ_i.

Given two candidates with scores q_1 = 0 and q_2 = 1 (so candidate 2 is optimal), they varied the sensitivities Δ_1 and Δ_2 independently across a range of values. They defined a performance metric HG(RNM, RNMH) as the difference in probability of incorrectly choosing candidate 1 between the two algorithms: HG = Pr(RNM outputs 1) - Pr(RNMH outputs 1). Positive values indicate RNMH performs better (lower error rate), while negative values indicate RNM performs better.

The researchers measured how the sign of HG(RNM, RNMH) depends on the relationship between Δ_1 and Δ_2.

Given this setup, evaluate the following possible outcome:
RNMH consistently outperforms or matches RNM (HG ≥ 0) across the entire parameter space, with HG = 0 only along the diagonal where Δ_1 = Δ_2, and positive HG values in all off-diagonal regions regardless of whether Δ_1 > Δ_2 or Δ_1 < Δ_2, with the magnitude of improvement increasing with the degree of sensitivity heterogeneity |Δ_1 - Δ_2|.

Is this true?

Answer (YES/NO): NO